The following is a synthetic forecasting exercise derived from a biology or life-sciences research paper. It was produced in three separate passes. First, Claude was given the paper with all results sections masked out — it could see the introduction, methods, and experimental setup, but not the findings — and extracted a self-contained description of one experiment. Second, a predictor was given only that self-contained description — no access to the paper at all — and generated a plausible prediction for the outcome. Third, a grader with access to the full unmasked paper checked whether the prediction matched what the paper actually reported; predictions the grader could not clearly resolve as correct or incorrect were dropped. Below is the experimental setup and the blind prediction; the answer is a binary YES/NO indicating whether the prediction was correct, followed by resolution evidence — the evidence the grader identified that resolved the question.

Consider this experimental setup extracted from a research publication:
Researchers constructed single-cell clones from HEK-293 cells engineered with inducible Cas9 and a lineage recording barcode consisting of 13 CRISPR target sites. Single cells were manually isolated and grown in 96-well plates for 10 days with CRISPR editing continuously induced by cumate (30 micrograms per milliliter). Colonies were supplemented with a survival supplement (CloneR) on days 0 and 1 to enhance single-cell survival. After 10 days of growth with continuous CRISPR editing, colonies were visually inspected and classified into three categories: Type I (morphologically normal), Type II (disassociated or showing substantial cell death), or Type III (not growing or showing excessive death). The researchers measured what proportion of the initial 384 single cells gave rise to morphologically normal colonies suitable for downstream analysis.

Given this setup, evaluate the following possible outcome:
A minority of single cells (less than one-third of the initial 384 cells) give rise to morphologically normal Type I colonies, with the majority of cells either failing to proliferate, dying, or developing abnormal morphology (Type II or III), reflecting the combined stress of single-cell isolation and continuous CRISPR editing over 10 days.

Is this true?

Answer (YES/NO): YES